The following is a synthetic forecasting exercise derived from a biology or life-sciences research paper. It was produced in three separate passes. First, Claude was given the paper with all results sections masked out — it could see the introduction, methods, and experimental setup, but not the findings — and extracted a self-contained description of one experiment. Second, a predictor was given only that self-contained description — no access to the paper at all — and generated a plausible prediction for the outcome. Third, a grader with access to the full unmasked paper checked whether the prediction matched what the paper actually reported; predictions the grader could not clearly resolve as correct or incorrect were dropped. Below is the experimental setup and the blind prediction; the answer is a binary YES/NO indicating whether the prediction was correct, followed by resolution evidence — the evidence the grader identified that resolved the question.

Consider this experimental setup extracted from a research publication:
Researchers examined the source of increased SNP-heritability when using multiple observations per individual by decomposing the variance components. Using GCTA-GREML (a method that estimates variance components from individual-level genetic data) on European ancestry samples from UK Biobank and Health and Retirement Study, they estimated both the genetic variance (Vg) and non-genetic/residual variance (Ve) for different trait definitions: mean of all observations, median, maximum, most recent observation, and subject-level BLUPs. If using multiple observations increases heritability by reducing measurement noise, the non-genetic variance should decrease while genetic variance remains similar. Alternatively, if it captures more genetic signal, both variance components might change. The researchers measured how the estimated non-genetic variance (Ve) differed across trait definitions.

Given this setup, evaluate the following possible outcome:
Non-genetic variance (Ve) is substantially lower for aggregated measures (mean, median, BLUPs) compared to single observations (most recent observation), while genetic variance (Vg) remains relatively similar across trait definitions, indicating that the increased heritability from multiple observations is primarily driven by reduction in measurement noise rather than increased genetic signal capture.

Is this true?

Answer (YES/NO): YES